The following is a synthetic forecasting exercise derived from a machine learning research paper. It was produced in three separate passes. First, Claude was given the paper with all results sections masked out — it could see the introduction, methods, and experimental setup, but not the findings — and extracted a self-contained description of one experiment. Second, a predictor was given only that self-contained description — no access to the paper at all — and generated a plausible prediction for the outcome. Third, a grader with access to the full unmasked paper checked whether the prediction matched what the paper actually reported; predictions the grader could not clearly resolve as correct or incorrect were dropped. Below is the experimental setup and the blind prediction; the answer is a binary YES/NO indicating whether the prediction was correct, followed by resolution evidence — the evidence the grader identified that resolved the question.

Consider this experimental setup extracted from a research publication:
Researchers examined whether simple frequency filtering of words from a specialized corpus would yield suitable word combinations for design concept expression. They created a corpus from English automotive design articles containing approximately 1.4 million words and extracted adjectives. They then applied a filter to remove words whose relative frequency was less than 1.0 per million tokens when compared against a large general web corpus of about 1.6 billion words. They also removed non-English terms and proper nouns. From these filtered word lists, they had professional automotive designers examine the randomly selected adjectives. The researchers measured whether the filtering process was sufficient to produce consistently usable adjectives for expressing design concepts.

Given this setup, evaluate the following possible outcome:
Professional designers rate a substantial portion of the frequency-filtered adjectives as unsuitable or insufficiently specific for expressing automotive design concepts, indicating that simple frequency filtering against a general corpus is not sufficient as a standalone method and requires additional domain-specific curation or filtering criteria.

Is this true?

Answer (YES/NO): YES